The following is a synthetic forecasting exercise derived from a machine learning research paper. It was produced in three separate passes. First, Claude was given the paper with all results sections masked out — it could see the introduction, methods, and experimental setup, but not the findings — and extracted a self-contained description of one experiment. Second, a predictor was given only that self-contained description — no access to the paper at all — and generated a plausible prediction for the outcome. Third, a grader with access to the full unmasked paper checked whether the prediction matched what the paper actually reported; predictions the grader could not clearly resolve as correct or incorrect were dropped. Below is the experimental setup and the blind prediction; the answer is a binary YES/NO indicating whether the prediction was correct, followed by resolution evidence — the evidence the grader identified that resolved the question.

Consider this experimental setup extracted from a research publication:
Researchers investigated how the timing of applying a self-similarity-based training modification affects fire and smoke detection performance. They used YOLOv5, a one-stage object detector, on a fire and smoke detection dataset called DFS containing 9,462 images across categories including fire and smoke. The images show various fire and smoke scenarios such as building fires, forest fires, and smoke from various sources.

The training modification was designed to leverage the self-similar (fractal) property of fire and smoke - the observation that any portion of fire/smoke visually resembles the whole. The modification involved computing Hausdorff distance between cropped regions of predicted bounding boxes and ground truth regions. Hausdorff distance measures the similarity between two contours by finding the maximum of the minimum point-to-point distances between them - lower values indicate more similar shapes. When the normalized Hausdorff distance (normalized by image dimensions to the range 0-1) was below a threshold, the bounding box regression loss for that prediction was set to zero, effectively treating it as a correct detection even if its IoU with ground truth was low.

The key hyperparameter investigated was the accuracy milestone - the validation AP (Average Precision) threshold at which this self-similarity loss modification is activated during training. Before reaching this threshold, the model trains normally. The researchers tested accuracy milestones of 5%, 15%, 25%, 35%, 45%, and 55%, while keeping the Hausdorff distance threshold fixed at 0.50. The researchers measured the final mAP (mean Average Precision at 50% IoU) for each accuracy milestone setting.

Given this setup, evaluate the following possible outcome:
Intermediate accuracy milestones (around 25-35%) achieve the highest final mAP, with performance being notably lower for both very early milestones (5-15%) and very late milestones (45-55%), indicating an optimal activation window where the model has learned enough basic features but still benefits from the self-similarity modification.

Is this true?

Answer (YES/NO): YES